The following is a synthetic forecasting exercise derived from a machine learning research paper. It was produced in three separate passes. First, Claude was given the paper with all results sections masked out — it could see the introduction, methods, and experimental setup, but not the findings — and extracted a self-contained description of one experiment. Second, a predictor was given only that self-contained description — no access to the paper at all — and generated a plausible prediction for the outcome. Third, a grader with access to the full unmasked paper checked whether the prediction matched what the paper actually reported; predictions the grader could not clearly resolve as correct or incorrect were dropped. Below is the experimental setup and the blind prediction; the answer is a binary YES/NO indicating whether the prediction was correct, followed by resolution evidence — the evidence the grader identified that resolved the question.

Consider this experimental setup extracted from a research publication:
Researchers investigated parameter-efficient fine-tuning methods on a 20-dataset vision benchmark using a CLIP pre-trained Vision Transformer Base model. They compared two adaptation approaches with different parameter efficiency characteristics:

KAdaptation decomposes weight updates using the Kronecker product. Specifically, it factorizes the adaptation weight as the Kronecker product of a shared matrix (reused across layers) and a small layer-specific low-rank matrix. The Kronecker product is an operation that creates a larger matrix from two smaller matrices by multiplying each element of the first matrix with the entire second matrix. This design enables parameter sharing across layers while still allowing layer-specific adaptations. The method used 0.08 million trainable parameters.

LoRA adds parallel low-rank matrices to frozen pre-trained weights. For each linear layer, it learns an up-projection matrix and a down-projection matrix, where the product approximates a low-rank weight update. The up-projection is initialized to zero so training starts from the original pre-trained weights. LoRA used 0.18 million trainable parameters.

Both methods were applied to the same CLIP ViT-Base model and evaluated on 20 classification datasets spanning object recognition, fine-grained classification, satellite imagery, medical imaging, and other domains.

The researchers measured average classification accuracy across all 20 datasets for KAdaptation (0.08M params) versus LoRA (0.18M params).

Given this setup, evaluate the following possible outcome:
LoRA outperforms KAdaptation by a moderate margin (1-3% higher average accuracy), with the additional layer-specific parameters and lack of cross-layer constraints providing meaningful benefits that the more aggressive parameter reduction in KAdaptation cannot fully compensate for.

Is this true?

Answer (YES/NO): NO